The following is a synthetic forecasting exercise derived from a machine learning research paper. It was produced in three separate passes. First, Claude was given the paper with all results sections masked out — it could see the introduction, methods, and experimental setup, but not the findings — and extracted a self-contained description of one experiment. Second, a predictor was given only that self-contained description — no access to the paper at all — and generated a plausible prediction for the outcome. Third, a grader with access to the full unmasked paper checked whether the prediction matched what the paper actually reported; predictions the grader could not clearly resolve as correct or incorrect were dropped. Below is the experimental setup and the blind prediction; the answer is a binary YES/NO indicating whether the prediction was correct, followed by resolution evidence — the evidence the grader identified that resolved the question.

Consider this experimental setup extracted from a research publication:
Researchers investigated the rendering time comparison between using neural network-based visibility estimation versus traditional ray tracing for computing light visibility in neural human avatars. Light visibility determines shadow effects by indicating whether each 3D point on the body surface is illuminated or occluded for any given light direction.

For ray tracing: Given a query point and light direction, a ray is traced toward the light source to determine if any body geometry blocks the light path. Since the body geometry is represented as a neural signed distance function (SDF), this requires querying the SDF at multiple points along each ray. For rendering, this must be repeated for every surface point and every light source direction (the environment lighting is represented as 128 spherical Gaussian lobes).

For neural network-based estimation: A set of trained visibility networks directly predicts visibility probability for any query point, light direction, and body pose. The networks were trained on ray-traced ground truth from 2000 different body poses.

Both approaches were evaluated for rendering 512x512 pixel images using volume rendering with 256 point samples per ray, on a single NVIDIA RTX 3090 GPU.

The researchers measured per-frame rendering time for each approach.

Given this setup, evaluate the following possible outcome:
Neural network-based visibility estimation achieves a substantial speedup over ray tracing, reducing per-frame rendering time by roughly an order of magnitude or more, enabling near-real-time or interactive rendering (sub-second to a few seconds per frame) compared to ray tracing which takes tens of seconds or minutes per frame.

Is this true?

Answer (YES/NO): NO